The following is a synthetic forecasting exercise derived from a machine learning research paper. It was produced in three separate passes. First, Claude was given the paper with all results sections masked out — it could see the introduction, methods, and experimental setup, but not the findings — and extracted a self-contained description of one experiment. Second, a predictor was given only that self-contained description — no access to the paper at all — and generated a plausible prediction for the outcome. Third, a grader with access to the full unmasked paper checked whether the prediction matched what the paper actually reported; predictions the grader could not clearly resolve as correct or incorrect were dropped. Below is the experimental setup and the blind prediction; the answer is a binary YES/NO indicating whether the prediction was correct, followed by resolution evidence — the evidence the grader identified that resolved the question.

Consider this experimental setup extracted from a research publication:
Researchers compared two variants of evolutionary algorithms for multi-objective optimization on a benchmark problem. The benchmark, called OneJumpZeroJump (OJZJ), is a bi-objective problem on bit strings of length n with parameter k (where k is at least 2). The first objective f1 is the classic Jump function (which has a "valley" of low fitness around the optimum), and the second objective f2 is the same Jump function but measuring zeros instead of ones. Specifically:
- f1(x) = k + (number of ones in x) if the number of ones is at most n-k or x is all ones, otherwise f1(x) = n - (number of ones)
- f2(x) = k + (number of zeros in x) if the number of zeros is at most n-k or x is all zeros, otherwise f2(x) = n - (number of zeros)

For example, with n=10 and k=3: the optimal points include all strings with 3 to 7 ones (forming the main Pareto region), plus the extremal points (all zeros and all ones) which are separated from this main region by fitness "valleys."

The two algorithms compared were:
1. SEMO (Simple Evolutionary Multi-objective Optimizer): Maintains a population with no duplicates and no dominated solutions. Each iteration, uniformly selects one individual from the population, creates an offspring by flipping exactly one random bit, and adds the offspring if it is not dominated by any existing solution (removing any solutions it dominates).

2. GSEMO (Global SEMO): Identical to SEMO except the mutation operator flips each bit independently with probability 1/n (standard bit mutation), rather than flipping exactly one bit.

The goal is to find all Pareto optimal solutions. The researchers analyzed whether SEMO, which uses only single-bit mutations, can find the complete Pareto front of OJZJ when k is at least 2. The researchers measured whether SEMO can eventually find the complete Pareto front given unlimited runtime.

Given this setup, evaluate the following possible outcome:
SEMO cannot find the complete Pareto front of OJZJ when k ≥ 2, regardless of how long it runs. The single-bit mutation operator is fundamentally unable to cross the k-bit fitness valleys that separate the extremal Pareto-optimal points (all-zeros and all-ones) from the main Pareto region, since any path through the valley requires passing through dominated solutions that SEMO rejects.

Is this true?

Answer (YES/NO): YES